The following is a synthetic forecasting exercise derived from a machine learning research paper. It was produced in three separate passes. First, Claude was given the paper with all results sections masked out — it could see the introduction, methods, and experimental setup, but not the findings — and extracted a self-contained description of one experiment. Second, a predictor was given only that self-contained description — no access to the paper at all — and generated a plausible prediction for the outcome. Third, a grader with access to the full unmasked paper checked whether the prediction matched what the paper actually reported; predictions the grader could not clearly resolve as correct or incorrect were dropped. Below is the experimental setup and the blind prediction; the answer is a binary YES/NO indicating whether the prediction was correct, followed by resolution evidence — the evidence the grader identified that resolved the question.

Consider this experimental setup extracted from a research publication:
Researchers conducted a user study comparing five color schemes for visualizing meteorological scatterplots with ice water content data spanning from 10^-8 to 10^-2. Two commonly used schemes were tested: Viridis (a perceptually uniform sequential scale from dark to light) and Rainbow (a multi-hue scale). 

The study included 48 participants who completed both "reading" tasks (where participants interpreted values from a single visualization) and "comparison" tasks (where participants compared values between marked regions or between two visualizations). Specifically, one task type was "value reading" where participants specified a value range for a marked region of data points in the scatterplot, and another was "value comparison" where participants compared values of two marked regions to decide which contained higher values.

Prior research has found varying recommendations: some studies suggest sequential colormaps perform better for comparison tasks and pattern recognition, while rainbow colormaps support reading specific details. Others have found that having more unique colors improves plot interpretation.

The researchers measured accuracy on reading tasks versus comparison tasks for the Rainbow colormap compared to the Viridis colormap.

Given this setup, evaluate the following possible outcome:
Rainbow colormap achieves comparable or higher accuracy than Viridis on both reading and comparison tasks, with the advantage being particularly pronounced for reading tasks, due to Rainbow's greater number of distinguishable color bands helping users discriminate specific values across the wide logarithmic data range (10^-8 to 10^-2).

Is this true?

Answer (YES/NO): YES